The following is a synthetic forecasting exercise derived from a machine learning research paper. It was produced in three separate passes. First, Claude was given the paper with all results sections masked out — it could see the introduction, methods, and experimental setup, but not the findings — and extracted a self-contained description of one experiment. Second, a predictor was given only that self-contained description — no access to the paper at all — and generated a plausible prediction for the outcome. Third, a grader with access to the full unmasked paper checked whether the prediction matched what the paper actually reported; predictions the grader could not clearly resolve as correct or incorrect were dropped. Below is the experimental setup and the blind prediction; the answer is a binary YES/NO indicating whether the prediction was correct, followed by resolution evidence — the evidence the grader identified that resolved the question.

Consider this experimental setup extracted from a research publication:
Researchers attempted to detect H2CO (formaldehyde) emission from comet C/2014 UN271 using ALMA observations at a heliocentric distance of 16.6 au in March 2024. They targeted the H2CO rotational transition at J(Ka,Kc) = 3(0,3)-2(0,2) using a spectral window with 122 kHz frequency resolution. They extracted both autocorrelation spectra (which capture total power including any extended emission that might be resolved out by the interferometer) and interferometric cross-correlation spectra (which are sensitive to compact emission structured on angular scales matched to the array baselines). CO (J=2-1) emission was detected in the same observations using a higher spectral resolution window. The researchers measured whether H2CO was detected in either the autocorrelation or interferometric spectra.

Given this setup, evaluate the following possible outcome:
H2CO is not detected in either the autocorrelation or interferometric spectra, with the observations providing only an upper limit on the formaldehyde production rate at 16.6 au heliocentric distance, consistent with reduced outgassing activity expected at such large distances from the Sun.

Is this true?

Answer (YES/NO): YES